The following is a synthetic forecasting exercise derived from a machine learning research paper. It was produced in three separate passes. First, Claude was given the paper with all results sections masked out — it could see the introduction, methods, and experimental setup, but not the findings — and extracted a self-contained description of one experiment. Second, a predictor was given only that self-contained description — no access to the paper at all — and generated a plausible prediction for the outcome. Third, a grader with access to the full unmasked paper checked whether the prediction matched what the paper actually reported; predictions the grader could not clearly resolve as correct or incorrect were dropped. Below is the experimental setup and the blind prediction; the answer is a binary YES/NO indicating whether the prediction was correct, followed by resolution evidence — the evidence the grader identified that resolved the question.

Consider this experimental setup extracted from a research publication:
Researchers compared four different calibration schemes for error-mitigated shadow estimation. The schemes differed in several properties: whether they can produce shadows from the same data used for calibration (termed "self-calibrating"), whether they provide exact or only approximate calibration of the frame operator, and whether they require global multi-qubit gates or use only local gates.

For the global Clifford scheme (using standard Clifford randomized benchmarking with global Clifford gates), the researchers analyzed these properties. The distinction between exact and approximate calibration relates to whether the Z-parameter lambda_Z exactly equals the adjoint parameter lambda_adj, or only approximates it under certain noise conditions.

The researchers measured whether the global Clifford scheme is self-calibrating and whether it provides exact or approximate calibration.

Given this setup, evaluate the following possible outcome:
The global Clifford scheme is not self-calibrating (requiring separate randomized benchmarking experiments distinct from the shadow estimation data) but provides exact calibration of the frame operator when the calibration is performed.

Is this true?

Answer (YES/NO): NO